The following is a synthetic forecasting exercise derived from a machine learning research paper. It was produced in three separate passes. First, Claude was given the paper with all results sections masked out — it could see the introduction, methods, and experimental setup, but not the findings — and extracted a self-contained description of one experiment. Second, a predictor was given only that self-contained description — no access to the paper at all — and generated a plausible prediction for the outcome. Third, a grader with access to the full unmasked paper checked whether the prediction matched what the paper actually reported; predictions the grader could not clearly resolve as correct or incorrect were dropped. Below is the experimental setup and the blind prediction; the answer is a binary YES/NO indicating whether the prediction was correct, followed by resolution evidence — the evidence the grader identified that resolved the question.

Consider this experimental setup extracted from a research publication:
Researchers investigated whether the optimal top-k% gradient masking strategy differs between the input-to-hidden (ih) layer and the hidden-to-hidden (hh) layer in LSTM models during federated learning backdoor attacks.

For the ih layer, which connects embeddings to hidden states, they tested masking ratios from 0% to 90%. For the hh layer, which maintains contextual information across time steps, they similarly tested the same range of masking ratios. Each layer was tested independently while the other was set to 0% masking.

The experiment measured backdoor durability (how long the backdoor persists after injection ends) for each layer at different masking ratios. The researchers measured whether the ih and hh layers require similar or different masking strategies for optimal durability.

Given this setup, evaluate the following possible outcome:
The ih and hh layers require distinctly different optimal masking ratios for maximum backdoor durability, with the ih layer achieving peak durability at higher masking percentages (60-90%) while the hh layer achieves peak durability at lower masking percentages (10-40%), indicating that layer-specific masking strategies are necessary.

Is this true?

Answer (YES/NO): NO